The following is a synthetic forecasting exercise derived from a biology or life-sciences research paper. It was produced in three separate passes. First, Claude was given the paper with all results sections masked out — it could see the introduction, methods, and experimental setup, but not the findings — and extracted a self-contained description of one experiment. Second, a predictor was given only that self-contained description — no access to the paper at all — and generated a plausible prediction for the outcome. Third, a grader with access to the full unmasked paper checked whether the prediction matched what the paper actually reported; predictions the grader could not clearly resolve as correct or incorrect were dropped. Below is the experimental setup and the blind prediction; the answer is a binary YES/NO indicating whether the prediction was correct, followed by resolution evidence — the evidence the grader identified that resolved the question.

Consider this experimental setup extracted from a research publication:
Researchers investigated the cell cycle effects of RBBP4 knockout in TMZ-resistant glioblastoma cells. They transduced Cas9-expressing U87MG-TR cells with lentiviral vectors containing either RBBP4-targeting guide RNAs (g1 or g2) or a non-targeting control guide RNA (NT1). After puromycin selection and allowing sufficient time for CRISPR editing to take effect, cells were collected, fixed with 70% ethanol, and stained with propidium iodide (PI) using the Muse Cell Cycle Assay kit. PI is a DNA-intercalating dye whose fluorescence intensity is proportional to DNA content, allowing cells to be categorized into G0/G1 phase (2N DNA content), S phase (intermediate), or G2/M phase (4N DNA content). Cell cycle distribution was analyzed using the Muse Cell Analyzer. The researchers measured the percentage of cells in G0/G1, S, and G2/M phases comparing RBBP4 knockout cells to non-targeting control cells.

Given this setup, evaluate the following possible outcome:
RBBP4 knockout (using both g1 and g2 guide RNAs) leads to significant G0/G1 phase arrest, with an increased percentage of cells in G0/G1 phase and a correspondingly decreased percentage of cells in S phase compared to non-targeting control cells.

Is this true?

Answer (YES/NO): NO